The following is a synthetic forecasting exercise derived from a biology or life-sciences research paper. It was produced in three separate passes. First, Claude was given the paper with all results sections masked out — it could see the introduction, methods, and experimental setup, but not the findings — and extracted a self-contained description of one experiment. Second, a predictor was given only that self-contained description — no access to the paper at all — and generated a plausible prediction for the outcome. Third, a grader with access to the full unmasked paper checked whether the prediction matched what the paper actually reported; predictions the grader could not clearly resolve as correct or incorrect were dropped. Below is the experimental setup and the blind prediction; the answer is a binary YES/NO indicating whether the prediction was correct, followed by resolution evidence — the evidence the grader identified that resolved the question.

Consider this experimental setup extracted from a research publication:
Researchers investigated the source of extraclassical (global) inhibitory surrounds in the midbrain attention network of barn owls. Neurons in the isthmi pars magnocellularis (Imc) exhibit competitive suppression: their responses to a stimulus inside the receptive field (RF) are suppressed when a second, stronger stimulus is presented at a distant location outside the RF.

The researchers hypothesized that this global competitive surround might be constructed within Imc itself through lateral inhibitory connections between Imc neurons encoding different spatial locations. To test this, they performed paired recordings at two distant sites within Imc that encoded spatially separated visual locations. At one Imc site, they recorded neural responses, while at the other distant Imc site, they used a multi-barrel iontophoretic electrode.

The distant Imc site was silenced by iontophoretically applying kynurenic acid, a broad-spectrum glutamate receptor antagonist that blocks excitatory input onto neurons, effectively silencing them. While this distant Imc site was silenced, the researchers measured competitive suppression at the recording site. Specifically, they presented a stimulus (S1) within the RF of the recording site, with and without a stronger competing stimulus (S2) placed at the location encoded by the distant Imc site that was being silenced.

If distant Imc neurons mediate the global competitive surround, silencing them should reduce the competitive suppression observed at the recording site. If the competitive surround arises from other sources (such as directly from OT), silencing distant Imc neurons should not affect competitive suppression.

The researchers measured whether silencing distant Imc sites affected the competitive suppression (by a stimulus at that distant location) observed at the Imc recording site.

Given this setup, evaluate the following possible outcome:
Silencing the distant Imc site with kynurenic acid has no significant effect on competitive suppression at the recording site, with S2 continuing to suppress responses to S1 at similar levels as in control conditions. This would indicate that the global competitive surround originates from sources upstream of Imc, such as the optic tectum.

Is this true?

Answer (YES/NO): NO